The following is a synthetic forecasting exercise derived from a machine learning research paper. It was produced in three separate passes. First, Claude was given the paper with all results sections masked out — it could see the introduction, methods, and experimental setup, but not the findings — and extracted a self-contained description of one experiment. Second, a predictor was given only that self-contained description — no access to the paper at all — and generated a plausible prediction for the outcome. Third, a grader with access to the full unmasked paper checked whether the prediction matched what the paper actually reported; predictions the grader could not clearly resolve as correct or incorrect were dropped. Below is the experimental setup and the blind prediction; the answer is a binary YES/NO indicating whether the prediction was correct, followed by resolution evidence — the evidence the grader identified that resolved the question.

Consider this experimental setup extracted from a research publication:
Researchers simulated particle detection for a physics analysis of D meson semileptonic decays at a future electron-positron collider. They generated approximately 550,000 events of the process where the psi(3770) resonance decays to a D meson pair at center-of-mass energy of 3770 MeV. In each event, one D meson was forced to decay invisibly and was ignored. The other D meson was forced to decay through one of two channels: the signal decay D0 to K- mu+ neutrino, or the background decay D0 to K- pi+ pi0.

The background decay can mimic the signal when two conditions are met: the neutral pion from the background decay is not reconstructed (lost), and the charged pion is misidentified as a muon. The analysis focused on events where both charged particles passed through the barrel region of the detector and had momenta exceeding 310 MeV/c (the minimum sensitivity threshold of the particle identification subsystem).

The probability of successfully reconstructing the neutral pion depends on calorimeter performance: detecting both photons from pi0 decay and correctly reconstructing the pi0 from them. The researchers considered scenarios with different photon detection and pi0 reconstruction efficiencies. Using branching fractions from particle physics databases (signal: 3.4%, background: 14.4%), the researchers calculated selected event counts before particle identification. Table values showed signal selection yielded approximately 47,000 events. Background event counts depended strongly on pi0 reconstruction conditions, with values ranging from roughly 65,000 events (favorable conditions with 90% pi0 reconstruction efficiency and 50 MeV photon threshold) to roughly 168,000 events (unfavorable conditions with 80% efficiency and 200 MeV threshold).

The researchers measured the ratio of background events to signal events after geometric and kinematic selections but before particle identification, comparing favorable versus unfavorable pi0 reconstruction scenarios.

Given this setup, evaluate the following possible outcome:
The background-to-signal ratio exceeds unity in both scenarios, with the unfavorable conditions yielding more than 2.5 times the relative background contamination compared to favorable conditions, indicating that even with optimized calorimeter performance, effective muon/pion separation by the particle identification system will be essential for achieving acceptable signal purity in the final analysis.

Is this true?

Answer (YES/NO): YES